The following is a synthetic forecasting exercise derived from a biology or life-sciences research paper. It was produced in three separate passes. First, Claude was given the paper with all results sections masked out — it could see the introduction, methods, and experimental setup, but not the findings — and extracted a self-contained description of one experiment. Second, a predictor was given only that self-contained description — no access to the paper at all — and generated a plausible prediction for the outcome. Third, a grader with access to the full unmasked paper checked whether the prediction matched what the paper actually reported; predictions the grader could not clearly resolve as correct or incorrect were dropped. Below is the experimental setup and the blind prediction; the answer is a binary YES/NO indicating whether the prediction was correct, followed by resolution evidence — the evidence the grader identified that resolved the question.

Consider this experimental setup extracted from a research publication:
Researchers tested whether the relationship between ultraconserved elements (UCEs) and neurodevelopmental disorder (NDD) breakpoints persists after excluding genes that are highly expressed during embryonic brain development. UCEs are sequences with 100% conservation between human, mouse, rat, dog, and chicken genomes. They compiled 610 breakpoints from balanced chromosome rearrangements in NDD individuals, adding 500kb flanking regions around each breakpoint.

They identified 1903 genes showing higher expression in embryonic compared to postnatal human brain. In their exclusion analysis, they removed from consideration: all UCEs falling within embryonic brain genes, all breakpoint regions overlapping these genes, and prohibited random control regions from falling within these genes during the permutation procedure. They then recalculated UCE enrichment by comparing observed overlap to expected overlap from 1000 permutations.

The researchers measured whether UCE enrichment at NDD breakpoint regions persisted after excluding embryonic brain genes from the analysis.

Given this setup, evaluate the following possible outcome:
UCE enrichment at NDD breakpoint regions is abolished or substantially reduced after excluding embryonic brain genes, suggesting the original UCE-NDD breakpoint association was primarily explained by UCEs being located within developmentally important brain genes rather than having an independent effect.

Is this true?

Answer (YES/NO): NO